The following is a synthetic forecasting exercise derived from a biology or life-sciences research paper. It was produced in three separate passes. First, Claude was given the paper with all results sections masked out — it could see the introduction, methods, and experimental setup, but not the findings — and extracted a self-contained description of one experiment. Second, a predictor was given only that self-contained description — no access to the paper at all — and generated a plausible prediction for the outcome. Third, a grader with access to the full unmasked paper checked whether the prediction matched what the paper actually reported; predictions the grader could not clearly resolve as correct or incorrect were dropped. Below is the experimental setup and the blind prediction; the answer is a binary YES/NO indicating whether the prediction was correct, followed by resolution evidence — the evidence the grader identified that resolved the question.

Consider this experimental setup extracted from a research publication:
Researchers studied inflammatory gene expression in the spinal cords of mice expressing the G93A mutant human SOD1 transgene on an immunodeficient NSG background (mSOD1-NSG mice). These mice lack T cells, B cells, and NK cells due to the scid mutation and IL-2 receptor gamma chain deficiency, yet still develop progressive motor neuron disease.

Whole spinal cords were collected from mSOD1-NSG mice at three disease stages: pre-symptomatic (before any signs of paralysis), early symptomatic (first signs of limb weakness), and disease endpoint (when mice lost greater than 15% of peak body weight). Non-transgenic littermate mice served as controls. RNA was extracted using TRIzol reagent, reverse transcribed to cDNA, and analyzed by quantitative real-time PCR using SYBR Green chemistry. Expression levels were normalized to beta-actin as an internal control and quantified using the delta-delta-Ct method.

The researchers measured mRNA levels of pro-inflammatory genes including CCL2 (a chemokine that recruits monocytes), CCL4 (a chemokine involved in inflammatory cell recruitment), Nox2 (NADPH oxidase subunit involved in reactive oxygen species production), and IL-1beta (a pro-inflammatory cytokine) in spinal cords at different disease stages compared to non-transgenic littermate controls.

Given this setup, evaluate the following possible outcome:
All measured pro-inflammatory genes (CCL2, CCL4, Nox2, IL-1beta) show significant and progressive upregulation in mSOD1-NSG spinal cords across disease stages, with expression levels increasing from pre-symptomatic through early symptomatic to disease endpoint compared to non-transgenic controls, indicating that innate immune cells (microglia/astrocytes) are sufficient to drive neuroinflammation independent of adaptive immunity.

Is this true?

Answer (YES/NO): YES